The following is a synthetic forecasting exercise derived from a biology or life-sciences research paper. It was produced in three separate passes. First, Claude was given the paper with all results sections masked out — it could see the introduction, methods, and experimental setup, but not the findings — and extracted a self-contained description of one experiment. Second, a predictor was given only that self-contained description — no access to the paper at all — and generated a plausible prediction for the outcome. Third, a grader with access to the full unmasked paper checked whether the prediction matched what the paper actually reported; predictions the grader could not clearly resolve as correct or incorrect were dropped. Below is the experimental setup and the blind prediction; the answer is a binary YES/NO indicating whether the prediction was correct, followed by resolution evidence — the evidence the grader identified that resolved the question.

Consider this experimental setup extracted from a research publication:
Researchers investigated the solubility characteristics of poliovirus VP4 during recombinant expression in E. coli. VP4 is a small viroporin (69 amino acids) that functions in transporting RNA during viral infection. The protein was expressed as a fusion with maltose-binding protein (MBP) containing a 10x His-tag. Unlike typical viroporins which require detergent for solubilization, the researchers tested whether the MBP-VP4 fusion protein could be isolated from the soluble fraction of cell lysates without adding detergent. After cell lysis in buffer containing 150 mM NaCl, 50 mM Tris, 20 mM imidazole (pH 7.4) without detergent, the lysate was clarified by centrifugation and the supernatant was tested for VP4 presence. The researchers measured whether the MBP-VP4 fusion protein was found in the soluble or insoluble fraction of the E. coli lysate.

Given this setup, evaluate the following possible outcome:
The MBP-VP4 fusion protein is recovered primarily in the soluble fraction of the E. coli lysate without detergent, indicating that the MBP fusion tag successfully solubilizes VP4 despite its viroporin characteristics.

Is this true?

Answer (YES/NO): YES